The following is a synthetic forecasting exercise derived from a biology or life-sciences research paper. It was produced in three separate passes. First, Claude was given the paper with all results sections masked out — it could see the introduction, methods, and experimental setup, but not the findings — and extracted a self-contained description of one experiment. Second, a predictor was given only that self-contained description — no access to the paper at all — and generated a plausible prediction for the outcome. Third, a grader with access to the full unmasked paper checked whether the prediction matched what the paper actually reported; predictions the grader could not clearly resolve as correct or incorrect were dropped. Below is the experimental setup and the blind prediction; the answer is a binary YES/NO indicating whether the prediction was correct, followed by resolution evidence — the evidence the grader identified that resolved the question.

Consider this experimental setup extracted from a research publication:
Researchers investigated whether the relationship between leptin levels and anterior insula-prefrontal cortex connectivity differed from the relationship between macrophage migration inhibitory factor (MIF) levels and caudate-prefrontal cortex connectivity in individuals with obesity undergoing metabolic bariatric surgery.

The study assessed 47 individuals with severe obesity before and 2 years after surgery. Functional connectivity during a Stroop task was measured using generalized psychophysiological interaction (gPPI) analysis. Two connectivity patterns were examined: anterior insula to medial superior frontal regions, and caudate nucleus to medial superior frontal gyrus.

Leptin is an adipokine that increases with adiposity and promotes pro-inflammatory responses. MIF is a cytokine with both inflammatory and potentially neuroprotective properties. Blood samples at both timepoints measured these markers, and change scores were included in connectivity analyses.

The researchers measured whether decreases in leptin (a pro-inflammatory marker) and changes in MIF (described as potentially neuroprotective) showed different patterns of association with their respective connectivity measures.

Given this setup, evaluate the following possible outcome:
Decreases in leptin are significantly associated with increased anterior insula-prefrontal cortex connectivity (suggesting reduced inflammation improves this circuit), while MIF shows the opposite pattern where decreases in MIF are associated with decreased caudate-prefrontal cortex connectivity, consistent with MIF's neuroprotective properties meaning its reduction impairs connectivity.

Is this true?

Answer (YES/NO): NO